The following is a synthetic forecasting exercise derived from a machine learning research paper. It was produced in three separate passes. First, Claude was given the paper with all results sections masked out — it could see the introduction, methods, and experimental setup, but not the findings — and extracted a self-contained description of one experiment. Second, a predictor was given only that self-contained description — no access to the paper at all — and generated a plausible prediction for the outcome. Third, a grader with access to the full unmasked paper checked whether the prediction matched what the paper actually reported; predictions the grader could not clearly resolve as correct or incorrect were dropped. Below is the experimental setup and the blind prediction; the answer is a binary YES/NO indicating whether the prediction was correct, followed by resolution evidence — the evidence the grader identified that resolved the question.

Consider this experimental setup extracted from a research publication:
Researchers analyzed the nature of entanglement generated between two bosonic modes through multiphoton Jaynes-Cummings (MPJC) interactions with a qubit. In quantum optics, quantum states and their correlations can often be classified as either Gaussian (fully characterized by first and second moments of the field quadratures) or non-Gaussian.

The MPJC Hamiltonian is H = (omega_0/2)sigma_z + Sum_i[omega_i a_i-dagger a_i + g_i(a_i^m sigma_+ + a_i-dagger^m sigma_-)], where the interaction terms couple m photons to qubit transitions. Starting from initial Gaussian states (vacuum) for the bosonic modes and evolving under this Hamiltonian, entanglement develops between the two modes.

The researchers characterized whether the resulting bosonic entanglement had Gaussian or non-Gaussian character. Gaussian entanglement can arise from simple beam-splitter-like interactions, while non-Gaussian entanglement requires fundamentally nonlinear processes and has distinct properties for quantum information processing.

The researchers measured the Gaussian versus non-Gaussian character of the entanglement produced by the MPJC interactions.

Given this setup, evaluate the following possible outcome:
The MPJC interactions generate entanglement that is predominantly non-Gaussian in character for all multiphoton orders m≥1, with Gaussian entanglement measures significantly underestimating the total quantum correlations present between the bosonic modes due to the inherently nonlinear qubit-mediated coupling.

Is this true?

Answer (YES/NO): YES